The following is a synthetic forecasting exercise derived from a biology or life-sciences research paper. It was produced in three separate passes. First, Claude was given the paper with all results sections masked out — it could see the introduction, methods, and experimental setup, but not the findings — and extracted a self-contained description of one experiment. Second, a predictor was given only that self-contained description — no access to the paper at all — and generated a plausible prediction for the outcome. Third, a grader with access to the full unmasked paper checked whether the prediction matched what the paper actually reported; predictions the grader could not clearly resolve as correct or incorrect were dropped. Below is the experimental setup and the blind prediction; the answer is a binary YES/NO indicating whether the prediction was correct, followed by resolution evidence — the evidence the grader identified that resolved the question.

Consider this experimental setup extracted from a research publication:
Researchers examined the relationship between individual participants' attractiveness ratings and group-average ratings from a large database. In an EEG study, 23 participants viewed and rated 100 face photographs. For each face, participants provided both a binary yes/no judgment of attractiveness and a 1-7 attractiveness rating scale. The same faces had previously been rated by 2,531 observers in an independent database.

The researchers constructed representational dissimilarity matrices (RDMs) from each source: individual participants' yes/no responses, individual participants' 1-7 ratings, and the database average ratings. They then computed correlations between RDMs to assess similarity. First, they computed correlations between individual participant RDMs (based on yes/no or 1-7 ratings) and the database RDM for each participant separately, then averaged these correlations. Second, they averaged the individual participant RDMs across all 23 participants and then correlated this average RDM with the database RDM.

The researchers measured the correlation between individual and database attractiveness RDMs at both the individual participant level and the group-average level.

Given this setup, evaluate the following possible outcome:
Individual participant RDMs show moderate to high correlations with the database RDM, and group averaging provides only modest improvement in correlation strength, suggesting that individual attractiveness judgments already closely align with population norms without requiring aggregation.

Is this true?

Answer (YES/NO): NO